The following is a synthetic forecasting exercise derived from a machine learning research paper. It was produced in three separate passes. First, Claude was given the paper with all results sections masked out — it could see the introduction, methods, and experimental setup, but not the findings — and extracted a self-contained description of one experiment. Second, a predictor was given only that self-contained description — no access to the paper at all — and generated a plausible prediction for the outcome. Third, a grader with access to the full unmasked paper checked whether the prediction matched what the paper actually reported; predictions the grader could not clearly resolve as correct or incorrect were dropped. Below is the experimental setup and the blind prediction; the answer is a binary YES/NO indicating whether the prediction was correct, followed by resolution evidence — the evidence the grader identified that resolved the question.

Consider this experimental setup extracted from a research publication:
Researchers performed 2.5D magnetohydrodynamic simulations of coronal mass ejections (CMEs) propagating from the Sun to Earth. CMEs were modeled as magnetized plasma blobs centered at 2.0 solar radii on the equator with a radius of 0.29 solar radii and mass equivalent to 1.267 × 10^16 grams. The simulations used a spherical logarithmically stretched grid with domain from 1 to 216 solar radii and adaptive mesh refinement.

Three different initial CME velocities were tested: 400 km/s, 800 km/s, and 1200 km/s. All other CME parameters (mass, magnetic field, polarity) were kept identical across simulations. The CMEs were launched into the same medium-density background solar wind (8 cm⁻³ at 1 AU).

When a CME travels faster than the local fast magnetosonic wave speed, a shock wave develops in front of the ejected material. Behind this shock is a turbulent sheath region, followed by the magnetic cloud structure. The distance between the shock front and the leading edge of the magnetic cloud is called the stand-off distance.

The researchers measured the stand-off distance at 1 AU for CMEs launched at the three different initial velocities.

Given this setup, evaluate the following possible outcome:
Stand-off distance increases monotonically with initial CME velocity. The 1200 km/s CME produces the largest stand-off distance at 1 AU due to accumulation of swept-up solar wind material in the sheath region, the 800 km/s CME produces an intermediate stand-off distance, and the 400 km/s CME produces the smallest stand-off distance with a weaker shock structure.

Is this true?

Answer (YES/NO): NO